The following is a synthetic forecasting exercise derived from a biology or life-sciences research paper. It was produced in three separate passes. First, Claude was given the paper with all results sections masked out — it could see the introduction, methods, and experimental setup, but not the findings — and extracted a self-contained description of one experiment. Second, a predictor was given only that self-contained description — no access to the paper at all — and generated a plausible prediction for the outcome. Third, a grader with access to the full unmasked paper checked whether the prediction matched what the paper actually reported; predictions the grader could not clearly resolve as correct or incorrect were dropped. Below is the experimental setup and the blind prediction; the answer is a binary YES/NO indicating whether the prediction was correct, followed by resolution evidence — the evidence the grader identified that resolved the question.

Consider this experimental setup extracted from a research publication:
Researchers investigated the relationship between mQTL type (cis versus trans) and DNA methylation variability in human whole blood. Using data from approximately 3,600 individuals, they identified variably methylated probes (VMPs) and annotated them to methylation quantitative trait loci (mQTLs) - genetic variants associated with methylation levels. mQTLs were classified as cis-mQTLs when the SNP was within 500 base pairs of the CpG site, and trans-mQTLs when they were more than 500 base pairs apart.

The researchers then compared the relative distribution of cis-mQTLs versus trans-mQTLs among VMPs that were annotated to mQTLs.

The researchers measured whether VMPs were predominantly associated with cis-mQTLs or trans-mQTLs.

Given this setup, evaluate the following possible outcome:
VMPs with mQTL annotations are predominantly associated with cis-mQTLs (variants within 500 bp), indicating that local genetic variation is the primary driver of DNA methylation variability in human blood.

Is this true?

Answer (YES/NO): NO